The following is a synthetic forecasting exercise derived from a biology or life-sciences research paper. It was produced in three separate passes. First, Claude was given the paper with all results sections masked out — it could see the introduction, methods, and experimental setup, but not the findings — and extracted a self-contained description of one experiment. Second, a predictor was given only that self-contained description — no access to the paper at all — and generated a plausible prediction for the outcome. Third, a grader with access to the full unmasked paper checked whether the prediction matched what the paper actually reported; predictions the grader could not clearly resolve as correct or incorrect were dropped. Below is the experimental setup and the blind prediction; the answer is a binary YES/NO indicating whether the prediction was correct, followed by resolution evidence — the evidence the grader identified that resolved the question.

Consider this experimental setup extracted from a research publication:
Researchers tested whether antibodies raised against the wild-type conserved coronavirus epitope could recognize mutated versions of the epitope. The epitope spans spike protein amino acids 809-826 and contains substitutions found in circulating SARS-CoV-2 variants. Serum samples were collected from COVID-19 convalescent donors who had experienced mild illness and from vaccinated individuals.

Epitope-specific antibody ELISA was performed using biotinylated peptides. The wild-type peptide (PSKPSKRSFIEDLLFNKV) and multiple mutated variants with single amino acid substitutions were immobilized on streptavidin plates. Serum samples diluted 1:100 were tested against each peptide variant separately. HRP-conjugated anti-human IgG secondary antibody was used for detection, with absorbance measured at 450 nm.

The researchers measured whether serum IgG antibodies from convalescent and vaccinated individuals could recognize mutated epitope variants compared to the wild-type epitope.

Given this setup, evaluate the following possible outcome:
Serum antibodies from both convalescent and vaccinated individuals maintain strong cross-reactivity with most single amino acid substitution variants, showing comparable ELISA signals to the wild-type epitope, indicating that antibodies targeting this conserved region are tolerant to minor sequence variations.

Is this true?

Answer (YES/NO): NO